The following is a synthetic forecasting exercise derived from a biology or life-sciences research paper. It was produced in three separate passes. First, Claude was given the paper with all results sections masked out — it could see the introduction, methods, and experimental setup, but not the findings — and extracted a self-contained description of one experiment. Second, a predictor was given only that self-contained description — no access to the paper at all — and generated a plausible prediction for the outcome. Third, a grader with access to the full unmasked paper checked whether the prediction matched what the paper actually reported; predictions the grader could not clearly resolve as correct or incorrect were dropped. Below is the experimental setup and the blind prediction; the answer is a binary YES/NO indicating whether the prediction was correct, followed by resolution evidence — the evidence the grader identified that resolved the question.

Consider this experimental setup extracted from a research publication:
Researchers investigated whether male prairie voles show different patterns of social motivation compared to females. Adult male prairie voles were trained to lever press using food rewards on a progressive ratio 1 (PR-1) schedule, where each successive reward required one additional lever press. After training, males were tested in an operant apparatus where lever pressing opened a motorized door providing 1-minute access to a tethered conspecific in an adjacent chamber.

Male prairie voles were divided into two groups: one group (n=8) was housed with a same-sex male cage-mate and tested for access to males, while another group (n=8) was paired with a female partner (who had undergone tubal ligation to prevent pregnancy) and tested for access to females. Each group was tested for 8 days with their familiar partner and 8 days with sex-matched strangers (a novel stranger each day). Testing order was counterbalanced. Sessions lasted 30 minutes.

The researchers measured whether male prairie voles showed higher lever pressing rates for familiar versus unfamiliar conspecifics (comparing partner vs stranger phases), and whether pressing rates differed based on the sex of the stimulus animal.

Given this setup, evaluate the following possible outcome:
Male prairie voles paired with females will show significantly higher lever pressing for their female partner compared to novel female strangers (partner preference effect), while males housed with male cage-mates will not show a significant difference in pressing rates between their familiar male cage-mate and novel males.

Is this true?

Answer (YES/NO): NO